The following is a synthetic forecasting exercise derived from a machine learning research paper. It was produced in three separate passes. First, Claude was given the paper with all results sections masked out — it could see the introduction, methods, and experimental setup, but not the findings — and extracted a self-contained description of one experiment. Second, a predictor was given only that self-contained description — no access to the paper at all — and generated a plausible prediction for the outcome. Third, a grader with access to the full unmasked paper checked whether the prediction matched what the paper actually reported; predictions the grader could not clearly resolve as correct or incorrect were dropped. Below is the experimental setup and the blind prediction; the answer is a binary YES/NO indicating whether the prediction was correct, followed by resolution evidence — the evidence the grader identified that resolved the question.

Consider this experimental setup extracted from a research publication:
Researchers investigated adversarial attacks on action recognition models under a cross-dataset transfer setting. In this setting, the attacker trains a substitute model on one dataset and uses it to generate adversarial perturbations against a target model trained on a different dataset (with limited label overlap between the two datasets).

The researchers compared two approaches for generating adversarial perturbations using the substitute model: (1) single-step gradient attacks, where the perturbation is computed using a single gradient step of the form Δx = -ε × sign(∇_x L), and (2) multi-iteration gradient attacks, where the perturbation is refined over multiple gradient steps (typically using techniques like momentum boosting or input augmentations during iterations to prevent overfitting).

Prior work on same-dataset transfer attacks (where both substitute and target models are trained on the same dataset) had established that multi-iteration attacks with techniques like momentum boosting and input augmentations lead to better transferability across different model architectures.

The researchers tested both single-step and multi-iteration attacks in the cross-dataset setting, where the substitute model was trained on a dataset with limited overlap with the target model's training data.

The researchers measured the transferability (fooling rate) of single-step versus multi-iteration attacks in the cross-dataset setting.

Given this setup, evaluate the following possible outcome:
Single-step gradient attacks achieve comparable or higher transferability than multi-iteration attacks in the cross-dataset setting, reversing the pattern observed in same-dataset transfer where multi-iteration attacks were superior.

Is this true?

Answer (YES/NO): YES